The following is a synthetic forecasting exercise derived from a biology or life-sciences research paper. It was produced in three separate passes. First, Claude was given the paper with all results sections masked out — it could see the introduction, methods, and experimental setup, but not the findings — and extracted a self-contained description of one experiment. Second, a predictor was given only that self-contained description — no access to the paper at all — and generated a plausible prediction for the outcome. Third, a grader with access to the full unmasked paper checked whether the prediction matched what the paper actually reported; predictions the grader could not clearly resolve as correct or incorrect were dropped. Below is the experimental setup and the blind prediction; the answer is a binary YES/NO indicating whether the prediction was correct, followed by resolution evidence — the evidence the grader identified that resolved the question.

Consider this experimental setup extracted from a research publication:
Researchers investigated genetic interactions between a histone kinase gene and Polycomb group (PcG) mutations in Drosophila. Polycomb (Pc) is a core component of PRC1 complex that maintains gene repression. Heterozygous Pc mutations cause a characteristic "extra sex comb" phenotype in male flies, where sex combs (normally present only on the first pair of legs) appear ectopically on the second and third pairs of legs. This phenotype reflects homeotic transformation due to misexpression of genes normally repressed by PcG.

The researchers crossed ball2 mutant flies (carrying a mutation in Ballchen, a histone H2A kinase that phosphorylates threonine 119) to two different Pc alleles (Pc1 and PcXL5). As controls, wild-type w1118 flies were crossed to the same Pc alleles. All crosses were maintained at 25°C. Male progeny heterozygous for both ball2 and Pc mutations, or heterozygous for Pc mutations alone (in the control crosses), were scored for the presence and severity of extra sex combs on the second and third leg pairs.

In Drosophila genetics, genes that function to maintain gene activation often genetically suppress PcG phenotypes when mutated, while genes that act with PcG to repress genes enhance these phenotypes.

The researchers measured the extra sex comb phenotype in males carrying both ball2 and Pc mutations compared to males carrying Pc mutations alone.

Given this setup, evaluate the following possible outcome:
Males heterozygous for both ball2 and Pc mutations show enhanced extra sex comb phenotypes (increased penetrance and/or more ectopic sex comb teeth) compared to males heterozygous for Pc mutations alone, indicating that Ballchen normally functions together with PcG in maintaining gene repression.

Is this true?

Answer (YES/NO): NO